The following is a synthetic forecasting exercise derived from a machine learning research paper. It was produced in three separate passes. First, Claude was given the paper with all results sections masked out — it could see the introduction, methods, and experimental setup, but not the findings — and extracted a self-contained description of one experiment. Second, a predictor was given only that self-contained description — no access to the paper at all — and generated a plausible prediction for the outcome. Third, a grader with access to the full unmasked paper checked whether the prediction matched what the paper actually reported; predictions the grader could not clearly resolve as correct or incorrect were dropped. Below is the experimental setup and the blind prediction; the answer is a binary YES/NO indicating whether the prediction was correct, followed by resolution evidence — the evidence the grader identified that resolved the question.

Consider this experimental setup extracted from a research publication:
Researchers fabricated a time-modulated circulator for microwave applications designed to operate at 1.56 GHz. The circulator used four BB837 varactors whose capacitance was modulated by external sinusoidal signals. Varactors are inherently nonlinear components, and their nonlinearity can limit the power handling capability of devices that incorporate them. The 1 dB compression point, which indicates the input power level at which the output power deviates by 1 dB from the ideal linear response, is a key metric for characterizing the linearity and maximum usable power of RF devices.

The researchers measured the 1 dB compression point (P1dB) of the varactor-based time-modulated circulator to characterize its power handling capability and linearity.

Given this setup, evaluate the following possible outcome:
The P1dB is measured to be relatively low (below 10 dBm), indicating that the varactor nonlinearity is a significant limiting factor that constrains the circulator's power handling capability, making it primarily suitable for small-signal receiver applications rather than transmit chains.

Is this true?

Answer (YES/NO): NO